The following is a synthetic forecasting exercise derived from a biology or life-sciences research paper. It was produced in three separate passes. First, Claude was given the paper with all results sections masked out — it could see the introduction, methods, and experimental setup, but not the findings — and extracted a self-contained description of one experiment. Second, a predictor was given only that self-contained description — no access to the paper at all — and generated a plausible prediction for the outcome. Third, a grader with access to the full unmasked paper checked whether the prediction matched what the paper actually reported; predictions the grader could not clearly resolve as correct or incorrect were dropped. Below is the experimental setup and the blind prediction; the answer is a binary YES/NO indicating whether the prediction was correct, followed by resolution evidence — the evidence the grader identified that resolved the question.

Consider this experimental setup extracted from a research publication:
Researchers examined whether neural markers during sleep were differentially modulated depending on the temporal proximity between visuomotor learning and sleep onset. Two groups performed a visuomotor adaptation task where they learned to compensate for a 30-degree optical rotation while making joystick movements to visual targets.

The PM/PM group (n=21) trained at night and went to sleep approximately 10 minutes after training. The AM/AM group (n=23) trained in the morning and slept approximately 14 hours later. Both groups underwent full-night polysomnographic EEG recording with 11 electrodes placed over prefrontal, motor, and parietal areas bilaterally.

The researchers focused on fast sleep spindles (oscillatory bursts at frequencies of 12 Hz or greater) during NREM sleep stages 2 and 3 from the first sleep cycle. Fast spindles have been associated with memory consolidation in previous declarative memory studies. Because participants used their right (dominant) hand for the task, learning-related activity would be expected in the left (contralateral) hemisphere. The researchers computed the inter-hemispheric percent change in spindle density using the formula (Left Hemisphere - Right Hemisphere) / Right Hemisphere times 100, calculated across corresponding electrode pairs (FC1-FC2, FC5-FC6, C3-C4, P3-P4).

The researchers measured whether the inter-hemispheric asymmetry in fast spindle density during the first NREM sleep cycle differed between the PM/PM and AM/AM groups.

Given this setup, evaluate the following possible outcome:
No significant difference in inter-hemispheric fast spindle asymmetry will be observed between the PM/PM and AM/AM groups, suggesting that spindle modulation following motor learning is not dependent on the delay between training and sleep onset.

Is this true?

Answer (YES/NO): NO